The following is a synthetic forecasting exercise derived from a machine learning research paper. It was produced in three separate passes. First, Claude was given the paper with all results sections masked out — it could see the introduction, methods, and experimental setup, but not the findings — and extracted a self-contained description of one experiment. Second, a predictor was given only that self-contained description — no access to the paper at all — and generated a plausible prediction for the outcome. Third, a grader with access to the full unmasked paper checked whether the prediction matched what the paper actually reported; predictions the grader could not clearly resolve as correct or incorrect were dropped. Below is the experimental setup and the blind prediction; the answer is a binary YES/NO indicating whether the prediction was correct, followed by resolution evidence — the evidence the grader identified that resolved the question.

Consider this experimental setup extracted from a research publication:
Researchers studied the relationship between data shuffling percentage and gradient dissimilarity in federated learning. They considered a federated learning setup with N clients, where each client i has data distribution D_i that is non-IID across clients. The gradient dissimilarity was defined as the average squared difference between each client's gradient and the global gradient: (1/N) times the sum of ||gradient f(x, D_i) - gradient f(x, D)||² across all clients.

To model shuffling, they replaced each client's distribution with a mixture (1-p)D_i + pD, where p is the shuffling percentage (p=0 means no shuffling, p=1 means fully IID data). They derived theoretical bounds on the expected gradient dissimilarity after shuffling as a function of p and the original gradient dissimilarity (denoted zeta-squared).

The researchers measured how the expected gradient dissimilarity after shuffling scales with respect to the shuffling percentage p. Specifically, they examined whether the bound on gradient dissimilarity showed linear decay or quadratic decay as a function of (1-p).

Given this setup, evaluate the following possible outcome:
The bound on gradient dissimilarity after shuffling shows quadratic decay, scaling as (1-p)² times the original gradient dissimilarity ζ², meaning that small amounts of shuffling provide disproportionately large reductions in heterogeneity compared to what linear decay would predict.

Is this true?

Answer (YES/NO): YES